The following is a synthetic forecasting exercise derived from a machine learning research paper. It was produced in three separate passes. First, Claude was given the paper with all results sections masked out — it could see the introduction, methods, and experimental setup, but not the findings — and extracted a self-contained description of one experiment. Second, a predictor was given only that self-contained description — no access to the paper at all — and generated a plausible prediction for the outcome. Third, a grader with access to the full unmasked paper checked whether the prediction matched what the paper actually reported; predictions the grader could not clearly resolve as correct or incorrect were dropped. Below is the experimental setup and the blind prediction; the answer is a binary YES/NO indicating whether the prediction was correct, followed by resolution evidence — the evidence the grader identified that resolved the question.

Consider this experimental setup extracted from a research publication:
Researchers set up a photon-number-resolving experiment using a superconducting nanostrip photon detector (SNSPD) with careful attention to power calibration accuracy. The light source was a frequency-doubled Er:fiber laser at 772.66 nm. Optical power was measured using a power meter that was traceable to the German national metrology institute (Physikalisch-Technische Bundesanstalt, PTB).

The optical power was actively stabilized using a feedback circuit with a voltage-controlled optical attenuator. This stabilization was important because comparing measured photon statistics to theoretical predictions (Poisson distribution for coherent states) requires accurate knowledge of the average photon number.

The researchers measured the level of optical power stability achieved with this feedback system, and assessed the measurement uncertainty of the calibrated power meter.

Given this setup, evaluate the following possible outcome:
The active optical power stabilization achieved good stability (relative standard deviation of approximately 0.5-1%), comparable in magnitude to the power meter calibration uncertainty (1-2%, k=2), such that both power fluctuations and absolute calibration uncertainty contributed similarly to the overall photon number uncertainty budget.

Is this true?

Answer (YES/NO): NO